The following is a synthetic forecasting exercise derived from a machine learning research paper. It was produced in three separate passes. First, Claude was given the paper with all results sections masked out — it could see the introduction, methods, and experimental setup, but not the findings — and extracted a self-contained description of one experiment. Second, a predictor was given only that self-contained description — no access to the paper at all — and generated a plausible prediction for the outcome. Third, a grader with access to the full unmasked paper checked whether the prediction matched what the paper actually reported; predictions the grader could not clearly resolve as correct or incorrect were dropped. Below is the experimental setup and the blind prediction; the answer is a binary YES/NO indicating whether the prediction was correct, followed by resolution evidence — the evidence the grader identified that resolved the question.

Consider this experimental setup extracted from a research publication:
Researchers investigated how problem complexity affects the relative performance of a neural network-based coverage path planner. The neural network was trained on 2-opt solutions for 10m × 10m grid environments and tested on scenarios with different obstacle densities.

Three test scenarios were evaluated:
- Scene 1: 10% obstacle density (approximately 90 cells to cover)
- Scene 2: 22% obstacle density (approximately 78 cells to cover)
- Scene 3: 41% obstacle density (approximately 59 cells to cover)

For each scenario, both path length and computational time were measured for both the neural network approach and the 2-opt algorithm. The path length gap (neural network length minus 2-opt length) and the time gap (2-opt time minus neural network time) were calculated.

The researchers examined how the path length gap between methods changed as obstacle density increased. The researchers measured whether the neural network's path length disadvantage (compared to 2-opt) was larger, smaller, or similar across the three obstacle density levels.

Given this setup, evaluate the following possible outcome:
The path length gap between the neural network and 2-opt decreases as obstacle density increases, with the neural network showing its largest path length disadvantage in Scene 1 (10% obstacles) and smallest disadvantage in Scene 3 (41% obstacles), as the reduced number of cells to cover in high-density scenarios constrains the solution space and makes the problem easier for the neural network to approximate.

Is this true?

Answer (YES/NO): YES